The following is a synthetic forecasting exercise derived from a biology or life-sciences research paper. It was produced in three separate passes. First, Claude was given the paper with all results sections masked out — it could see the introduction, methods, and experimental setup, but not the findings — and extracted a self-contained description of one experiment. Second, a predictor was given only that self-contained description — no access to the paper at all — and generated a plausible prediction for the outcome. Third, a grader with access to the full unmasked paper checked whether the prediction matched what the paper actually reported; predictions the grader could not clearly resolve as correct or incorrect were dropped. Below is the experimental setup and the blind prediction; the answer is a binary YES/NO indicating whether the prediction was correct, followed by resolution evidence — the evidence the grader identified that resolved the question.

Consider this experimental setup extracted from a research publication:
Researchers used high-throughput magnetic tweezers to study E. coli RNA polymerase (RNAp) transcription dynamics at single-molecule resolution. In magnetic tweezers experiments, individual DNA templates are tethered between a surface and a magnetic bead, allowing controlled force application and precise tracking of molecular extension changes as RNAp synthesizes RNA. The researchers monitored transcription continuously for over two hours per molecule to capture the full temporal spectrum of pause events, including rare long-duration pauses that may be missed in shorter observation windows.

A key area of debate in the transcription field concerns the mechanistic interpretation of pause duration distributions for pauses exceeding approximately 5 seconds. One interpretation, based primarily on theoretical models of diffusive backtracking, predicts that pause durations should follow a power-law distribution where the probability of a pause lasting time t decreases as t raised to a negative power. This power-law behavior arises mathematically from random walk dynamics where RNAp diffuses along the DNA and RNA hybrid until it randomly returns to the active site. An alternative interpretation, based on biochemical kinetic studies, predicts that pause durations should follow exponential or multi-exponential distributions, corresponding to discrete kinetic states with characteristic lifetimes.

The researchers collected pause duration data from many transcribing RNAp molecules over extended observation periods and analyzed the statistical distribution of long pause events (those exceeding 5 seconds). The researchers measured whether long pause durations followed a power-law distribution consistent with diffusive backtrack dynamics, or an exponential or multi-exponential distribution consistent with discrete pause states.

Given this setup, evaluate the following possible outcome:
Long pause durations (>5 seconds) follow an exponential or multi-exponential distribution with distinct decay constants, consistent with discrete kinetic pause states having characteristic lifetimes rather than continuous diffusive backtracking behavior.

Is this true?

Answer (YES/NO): YES